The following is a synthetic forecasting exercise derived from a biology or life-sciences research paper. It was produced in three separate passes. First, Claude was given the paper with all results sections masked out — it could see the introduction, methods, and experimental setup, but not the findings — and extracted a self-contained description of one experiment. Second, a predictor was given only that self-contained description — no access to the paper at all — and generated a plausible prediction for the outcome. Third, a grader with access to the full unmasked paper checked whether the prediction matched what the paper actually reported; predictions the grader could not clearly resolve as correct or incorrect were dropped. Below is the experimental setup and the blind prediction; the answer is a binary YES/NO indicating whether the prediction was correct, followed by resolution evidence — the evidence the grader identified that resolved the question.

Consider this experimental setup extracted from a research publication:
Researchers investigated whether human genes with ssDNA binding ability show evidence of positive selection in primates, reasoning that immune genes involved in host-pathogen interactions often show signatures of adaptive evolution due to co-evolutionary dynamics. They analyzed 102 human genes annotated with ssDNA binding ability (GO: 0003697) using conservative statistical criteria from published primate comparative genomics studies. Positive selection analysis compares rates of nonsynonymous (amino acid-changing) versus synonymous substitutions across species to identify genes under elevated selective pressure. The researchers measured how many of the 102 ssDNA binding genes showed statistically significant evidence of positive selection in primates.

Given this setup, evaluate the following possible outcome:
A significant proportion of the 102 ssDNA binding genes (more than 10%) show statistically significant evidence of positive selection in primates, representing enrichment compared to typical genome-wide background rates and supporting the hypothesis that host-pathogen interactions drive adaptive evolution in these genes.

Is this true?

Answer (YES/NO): NO